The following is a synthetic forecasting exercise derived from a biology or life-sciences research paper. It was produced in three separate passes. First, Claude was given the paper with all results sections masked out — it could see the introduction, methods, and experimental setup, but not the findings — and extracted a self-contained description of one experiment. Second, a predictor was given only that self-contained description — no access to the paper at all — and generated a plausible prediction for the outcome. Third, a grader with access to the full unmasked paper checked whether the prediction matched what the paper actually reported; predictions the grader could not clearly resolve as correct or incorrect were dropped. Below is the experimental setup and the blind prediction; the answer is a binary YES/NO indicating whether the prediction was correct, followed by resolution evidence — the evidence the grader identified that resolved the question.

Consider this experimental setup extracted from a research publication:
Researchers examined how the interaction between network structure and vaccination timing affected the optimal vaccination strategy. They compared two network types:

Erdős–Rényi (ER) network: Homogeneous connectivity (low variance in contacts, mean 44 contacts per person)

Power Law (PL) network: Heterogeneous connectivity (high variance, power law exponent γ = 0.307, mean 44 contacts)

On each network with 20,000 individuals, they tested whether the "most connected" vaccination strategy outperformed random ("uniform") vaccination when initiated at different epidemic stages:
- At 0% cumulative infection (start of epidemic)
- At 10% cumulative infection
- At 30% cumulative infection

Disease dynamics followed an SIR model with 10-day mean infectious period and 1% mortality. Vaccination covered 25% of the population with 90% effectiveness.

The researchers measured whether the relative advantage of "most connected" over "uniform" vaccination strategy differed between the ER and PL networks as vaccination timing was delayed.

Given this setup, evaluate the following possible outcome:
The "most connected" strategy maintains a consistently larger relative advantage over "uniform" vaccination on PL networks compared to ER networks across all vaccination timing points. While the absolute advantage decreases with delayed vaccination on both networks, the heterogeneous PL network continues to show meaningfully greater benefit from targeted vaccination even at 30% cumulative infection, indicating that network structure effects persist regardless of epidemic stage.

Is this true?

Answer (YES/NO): NO